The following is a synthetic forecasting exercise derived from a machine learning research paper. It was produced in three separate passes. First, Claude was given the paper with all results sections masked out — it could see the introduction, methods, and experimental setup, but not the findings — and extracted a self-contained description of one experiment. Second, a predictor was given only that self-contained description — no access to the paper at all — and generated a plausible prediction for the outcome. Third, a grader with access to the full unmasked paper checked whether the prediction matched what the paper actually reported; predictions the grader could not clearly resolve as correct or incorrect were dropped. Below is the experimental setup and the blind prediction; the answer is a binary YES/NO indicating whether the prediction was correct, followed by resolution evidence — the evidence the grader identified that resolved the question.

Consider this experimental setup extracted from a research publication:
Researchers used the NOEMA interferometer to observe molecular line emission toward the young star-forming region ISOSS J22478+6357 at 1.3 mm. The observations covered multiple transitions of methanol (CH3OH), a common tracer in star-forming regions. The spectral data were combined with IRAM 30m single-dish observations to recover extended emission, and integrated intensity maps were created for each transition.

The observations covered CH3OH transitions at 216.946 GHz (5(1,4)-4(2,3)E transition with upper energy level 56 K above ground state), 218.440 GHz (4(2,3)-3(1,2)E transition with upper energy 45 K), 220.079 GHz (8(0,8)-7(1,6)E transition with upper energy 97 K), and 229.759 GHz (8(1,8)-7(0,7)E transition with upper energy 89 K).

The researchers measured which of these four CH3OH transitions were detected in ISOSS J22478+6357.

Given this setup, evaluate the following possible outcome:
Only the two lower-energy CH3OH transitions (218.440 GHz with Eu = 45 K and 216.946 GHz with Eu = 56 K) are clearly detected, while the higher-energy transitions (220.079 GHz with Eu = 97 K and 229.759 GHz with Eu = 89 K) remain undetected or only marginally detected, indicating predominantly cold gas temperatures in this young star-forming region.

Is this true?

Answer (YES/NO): NO